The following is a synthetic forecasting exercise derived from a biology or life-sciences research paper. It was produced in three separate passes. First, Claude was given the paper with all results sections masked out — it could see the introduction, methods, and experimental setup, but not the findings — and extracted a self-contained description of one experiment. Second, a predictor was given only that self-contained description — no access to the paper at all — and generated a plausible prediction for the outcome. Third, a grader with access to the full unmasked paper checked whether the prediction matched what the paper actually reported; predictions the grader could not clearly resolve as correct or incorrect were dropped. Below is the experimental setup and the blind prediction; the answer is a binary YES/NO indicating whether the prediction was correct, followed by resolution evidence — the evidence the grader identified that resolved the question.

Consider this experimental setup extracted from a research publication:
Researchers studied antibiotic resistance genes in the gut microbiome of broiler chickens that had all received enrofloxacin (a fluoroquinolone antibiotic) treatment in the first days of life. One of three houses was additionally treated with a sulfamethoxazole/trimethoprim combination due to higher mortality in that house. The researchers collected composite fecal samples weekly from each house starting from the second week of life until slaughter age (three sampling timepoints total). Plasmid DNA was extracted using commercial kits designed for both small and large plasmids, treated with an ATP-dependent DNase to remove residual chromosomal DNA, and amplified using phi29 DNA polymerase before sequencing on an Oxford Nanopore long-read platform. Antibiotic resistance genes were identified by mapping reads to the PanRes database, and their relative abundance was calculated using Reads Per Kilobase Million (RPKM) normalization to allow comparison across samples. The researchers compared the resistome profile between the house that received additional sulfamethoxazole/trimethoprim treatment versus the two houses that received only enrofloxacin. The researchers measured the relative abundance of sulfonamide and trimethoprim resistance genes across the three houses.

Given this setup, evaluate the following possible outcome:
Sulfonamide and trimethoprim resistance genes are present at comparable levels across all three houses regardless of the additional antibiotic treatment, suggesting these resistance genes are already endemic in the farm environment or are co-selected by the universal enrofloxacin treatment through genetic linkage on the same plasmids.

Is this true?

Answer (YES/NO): YES